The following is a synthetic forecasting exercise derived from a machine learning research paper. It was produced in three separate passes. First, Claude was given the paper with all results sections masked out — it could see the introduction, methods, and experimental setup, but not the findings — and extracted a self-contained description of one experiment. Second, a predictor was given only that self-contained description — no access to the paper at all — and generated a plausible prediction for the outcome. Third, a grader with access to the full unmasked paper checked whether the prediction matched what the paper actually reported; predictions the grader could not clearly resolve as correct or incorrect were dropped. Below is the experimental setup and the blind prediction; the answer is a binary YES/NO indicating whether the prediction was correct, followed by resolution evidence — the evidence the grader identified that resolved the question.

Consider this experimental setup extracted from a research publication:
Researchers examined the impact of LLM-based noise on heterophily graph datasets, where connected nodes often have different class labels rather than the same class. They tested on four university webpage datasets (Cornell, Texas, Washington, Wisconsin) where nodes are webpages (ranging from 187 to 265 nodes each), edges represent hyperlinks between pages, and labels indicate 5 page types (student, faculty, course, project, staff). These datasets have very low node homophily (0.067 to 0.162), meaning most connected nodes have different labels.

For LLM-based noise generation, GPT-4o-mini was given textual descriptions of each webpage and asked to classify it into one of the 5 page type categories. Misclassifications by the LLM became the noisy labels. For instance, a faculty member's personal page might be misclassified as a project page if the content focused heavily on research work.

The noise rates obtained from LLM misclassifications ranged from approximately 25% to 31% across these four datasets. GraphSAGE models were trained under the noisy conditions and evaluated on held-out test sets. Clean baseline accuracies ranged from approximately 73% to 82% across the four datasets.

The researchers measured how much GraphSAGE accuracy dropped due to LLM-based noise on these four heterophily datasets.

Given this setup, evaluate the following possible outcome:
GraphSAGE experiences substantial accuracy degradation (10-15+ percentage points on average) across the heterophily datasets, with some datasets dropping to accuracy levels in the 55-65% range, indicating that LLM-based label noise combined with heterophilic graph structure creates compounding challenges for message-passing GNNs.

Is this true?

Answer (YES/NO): YES